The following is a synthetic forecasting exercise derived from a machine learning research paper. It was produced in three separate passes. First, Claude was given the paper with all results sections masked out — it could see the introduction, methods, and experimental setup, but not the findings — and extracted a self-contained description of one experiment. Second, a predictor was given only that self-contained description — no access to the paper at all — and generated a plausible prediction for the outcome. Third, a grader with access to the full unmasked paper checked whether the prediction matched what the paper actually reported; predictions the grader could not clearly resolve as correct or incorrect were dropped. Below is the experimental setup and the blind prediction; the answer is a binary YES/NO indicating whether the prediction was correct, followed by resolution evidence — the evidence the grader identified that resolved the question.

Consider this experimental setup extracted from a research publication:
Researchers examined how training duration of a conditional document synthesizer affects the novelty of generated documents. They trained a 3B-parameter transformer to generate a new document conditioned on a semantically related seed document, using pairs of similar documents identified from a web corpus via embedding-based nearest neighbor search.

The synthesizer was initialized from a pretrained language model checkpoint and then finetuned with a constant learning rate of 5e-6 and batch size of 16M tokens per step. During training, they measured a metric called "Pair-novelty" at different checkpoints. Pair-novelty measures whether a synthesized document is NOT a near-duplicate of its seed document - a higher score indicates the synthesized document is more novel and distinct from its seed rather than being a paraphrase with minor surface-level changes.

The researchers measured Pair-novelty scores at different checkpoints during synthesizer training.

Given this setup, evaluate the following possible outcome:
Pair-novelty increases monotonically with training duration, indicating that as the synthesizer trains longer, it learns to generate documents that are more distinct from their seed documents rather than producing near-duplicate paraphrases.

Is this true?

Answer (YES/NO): YES